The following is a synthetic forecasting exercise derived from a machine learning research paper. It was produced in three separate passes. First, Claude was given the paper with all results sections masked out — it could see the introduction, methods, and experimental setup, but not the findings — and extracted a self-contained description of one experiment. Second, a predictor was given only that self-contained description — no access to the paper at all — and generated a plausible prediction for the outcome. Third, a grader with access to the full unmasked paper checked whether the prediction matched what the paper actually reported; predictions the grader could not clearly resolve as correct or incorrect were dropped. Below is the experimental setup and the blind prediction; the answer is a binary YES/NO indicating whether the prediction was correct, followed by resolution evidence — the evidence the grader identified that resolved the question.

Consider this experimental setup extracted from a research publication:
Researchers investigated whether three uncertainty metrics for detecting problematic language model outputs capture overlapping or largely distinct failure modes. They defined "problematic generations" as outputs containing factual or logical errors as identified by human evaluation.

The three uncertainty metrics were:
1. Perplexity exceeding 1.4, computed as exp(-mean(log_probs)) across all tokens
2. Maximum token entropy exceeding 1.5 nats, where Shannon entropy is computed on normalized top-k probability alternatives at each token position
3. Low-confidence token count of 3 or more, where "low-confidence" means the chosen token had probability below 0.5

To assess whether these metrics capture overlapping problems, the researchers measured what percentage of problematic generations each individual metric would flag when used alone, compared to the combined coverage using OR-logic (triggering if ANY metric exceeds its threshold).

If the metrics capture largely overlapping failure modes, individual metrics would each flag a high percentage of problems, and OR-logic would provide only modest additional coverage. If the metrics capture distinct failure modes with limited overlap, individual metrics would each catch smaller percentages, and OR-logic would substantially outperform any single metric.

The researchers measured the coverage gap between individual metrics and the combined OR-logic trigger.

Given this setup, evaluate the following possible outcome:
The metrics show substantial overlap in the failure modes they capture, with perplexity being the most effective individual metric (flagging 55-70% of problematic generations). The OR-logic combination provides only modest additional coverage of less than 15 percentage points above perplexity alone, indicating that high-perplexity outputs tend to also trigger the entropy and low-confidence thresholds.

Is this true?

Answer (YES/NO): NO